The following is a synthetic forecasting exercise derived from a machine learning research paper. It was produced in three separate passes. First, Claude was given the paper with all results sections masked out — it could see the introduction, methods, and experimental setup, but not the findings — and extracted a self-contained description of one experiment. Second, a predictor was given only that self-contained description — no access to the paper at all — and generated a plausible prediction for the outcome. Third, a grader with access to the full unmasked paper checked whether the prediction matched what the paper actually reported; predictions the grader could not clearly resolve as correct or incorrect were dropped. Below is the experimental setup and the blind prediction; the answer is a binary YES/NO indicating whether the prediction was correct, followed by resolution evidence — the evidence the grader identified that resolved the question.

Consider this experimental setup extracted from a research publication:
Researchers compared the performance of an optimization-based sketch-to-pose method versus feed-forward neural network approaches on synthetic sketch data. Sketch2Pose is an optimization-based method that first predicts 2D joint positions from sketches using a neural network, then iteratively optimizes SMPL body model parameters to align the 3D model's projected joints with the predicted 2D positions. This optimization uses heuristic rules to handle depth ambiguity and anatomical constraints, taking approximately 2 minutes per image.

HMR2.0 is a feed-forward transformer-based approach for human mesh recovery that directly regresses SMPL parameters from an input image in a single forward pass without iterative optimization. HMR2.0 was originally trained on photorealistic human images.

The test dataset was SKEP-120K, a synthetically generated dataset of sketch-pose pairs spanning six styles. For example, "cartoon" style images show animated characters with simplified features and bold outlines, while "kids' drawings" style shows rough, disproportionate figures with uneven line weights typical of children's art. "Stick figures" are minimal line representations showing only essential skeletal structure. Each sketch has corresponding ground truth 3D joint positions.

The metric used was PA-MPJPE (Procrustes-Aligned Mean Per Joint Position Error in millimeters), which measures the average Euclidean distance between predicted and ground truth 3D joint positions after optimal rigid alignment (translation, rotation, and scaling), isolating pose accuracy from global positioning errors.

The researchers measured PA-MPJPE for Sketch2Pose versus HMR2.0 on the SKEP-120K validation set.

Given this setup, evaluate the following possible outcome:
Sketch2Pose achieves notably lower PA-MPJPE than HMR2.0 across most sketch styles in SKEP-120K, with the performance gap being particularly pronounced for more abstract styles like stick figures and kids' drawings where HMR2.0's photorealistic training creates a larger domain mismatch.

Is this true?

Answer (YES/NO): NO